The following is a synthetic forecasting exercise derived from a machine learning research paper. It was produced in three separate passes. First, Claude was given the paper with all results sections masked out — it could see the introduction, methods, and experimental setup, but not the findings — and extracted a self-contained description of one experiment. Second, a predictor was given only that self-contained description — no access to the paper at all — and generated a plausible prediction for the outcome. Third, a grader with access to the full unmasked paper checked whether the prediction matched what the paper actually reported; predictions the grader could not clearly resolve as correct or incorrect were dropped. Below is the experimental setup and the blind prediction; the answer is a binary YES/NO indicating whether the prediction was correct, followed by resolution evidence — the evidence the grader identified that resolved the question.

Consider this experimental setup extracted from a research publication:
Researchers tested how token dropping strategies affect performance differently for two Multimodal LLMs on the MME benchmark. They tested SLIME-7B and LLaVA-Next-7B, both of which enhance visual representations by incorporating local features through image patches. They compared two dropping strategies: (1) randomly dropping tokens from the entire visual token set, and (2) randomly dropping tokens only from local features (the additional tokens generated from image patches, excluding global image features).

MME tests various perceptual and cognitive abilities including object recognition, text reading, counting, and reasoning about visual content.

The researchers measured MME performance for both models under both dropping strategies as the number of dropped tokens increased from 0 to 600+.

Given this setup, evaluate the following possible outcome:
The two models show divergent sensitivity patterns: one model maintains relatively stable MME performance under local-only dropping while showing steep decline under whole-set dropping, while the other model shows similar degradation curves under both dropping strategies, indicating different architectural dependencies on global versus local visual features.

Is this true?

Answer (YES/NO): YES